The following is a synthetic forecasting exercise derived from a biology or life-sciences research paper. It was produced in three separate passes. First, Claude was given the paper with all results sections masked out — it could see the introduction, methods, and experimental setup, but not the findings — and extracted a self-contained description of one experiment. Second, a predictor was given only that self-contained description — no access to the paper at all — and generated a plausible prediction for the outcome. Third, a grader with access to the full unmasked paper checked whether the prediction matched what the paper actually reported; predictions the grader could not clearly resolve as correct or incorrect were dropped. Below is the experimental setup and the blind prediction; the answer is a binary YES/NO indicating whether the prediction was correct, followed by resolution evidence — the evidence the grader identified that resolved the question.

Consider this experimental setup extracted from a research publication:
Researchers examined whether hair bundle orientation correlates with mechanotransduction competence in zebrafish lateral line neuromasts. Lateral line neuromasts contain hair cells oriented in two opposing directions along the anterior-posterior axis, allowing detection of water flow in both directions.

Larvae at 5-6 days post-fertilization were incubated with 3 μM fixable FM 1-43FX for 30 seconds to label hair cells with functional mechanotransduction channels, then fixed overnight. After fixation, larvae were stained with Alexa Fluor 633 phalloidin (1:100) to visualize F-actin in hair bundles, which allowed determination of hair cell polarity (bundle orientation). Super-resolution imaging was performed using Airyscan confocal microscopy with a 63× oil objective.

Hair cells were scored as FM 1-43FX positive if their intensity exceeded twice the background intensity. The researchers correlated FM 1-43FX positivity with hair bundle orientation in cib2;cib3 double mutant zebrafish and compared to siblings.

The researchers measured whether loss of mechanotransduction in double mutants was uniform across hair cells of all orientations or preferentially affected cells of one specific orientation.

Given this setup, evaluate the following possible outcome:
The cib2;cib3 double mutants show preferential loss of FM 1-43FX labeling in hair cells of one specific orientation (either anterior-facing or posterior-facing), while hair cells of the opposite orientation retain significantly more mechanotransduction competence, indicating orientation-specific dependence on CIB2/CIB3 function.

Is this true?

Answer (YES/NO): NO